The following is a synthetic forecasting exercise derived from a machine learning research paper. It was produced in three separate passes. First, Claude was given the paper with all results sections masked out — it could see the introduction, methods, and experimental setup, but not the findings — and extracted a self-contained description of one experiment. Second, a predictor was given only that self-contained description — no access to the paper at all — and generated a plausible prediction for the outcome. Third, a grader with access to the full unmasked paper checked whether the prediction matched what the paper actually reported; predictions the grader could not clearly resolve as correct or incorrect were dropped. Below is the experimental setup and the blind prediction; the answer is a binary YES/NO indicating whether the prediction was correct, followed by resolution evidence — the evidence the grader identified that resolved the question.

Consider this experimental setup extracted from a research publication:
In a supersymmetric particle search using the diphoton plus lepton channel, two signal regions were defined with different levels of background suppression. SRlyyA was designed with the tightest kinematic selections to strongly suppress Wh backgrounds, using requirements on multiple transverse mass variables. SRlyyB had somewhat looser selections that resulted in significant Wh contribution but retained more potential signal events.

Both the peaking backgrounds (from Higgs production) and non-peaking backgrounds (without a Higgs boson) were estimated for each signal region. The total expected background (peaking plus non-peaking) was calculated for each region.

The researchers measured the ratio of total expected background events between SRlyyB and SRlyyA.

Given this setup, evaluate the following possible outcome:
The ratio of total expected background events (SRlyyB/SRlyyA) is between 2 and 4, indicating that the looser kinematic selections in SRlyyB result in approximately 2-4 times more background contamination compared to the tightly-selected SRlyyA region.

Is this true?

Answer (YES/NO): NO